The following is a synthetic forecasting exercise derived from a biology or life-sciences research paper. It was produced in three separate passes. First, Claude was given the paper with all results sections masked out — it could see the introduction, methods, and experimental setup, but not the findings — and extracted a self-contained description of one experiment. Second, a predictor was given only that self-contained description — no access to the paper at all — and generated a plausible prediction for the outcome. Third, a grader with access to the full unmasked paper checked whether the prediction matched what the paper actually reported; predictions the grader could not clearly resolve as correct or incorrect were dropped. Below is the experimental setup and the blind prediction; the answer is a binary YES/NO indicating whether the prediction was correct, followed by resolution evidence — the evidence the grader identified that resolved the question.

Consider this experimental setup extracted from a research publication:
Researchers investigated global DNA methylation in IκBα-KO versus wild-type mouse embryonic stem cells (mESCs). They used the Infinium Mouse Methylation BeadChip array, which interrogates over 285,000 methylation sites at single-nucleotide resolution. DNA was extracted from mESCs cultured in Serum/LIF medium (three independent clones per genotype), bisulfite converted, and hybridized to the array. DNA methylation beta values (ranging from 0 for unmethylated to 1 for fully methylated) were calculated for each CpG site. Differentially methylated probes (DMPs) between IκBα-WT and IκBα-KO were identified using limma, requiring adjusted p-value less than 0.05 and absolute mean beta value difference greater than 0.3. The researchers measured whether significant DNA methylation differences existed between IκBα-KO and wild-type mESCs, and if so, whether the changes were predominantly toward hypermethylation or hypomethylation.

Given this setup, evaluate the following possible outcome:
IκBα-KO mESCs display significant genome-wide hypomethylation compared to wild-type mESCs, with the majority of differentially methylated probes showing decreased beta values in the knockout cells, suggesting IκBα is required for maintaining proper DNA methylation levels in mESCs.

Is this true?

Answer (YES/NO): YES